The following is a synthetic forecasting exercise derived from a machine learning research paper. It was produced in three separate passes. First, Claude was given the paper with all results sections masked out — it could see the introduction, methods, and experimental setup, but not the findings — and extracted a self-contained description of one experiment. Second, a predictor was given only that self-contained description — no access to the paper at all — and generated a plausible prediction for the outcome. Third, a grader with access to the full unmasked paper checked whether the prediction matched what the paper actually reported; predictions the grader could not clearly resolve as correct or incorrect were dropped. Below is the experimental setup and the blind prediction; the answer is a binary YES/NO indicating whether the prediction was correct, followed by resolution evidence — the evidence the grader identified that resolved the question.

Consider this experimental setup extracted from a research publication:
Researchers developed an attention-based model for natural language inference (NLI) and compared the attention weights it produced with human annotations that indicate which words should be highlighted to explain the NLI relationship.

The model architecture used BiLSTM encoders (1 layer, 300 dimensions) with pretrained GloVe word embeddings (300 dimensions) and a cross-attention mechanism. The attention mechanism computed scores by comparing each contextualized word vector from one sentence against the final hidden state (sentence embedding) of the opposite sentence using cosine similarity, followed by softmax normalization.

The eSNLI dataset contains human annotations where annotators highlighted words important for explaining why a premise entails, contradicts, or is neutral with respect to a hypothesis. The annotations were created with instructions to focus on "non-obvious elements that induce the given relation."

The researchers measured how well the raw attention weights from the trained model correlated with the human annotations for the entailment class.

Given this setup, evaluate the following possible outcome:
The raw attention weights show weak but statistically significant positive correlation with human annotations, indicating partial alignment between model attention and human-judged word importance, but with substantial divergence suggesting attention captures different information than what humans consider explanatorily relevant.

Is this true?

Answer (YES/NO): YES